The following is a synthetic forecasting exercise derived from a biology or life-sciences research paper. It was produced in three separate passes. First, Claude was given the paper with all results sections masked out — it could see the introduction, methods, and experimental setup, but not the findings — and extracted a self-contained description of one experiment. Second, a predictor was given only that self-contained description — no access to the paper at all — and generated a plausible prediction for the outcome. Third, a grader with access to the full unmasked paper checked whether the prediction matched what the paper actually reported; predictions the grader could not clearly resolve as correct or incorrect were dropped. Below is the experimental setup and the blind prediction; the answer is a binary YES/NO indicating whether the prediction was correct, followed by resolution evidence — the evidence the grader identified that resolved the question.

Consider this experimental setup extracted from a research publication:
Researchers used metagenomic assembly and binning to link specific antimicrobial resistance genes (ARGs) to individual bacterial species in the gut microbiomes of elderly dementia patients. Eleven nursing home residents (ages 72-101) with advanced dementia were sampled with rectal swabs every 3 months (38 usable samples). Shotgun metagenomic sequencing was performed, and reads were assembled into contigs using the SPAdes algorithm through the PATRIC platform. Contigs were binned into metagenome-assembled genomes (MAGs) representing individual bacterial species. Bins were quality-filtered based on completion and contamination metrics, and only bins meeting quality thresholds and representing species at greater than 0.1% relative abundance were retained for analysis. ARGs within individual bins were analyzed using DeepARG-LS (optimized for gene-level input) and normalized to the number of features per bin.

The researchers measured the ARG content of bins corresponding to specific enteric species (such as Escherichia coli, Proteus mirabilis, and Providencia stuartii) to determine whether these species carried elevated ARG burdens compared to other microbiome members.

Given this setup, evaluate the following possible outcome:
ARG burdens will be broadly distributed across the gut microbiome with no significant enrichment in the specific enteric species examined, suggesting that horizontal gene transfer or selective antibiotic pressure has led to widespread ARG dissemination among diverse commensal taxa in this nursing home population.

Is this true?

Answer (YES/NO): NO